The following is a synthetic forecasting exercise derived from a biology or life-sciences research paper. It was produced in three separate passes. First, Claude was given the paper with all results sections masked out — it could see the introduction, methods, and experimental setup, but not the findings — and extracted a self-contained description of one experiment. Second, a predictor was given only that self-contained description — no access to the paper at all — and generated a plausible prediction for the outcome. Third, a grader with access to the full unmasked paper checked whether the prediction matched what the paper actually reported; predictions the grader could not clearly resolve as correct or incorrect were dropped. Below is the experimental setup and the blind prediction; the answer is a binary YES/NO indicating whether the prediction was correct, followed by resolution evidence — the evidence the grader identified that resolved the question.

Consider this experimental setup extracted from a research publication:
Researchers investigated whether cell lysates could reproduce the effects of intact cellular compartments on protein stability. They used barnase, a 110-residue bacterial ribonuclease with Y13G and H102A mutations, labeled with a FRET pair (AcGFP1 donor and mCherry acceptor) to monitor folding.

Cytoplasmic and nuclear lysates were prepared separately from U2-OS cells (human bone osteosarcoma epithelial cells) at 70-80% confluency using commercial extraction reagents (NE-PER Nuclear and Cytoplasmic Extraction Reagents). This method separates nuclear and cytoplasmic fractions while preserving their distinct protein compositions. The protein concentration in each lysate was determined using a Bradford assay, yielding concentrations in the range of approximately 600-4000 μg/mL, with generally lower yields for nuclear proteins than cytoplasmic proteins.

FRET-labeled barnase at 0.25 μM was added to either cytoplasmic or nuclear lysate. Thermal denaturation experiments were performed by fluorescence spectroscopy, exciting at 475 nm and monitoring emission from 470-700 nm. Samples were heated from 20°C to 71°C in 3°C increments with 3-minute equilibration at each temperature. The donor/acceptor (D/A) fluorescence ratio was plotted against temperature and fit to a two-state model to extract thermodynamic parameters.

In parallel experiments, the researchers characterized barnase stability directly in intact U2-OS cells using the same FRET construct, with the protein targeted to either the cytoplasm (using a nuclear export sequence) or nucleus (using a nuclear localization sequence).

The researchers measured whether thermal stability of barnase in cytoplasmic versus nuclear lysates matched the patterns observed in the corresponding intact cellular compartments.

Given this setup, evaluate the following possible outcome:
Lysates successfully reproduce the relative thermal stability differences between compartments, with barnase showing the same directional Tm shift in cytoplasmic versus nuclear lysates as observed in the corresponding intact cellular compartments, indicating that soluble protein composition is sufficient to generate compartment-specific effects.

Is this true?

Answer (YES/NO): YES